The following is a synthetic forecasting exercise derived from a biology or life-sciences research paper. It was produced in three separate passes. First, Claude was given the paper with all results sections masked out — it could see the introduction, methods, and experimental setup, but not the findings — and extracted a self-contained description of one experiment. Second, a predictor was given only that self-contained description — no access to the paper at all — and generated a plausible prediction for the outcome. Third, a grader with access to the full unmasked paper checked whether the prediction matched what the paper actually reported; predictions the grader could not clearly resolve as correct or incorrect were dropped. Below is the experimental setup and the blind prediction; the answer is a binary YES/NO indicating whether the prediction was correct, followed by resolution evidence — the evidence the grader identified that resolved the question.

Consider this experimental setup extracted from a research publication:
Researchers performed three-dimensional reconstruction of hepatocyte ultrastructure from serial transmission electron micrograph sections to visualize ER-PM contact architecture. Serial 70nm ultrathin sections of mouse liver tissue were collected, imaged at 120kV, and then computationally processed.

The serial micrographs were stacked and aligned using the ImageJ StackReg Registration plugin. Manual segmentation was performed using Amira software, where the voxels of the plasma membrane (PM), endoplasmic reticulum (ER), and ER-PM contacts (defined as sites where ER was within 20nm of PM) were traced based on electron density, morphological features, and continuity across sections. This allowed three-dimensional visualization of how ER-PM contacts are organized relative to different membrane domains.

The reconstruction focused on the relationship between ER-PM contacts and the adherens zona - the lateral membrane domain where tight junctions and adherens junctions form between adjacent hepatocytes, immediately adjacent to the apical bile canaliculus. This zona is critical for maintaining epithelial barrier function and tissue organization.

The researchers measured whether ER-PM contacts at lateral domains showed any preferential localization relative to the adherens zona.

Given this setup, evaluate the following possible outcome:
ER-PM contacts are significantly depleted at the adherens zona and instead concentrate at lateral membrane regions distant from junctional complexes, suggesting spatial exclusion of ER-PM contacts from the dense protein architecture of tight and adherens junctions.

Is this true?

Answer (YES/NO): NO